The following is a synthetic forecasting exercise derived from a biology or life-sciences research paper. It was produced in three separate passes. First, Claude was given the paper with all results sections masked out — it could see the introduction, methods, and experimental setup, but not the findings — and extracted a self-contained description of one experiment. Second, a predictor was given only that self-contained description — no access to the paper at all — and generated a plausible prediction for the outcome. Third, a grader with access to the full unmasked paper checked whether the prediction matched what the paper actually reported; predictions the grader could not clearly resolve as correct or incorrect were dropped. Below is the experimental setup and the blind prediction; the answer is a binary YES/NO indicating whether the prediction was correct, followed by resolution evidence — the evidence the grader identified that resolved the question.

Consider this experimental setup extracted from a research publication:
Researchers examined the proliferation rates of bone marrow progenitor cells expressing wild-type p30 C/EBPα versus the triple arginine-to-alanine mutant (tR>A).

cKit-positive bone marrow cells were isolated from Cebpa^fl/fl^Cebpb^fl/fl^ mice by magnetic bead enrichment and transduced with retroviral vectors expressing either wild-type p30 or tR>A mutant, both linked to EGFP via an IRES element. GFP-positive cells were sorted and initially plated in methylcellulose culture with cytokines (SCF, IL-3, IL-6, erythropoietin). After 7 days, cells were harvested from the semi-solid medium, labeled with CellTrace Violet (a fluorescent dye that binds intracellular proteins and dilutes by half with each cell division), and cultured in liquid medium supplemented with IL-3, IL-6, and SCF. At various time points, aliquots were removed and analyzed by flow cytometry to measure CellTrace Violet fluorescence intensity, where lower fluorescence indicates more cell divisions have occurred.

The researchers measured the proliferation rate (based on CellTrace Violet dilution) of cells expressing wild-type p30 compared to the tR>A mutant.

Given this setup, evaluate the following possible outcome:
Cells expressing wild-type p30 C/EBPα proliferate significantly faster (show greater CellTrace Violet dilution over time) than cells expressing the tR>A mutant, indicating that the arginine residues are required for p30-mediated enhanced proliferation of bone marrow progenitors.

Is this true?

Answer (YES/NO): NO